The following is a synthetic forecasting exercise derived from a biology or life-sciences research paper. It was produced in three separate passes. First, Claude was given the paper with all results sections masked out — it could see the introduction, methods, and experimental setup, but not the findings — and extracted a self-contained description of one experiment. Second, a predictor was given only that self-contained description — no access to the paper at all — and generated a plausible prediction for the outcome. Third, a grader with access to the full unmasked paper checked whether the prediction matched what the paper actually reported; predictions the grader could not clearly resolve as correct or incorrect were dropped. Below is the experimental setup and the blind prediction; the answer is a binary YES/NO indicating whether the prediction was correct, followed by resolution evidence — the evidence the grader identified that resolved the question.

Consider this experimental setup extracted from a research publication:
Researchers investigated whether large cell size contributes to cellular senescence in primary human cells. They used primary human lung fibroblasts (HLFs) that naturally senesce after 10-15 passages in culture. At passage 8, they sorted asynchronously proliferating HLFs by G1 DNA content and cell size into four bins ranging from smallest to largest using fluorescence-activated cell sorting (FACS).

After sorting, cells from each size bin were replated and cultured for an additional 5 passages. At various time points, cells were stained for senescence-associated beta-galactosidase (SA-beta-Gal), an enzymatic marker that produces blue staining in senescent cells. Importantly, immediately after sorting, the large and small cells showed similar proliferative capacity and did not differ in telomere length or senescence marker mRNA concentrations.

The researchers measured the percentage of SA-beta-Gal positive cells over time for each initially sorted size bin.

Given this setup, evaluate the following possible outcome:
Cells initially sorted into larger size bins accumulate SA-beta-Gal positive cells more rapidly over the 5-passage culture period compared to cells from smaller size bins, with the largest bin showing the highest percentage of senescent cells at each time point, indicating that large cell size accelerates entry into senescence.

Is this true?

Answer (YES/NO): YES